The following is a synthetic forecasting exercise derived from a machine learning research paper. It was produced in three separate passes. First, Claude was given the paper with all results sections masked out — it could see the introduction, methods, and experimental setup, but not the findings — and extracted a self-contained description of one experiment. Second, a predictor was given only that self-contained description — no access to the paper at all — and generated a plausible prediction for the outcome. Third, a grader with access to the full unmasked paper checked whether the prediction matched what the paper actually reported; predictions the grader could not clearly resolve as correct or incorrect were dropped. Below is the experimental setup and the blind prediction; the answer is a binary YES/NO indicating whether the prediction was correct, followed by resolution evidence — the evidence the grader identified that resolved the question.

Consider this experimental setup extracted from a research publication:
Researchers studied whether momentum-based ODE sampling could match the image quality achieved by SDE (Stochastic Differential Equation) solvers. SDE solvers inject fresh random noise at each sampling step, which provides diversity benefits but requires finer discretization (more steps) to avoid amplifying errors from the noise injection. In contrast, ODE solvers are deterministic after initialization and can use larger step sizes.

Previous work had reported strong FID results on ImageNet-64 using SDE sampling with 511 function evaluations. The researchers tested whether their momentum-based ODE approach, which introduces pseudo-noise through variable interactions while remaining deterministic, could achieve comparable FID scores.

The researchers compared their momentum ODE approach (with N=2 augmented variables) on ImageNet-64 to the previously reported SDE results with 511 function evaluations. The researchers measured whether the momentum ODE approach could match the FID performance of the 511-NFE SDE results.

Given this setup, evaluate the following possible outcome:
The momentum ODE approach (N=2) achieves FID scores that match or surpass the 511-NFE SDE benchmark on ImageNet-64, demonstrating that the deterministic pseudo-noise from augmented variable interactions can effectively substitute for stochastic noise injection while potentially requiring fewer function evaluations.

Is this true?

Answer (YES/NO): NO